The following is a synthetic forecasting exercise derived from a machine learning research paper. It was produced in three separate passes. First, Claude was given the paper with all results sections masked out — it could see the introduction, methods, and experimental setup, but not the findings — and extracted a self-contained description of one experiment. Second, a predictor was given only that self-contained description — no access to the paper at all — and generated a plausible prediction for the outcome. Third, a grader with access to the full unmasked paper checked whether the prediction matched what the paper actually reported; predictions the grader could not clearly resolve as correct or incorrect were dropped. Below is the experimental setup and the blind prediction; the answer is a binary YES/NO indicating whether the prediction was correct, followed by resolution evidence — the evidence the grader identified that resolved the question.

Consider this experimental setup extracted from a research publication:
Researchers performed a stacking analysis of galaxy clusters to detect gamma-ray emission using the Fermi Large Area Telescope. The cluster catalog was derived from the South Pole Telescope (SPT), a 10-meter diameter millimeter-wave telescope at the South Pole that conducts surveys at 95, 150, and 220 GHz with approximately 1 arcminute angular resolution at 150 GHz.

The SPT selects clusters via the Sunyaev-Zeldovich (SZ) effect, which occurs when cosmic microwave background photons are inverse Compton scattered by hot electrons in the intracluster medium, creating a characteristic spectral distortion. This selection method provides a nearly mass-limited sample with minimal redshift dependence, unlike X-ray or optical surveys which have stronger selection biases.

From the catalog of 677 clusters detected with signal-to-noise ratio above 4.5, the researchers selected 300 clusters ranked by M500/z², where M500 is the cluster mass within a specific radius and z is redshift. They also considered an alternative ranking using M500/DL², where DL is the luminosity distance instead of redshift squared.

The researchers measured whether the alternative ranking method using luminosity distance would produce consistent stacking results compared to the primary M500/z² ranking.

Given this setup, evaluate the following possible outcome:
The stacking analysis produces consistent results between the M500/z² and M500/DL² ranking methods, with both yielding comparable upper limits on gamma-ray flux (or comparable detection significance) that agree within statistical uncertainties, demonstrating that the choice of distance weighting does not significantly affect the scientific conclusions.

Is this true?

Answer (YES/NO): YES